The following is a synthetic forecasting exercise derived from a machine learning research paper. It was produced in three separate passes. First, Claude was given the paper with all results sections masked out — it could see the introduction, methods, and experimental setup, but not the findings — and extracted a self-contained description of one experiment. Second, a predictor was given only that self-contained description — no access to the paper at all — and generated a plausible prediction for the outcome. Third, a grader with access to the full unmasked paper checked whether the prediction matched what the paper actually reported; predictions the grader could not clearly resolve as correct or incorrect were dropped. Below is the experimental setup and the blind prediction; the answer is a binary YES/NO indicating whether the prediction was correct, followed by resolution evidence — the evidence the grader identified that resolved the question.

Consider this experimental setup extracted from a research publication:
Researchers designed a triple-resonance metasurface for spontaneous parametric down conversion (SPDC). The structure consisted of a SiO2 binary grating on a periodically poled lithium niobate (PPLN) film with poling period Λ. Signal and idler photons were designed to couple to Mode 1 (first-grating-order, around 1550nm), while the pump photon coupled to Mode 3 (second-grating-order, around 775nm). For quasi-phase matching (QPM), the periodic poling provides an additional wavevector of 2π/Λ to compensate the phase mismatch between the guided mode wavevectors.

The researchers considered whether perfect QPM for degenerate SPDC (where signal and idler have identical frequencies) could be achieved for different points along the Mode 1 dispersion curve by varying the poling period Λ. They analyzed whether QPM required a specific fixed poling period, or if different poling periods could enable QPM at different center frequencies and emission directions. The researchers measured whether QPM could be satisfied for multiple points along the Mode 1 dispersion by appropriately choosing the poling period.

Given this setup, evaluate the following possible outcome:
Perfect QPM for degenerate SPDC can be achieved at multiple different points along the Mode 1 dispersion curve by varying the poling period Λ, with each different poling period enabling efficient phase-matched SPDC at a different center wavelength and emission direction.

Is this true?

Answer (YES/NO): YES